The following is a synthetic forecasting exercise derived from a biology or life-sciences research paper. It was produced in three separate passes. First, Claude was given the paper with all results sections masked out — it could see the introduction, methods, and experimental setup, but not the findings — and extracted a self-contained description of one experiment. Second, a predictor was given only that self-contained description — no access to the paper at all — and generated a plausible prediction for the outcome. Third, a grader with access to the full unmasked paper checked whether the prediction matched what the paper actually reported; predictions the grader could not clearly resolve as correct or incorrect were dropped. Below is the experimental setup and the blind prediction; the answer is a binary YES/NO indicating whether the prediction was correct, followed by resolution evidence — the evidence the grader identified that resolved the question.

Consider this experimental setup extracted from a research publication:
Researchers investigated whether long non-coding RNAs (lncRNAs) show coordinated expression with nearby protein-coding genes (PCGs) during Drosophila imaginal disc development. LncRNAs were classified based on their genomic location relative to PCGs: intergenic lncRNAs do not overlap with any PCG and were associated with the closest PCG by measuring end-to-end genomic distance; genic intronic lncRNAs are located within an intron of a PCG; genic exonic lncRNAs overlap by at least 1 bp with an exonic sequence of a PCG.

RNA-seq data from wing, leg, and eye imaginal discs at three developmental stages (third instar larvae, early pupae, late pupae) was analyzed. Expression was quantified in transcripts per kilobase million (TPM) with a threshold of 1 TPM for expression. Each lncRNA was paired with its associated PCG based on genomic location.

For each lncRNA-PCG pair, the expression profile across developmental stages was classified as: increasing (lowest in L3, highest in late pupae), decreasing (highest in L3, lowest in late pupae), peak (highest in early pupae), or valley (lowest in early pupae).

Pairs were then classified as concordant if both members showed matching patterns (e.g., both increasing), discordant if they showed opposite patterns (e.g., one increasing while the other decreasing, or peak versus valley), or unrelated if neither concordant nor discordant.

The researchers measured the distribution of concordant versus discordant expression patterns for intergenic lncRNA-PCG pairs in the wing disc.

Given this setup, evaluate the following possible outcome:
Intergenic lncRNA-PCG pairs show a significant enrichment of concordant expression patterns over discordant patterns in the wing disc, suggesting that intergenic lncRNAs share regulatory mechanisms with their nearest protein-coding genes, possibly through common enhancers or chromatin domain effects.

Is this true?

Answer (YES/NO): NO